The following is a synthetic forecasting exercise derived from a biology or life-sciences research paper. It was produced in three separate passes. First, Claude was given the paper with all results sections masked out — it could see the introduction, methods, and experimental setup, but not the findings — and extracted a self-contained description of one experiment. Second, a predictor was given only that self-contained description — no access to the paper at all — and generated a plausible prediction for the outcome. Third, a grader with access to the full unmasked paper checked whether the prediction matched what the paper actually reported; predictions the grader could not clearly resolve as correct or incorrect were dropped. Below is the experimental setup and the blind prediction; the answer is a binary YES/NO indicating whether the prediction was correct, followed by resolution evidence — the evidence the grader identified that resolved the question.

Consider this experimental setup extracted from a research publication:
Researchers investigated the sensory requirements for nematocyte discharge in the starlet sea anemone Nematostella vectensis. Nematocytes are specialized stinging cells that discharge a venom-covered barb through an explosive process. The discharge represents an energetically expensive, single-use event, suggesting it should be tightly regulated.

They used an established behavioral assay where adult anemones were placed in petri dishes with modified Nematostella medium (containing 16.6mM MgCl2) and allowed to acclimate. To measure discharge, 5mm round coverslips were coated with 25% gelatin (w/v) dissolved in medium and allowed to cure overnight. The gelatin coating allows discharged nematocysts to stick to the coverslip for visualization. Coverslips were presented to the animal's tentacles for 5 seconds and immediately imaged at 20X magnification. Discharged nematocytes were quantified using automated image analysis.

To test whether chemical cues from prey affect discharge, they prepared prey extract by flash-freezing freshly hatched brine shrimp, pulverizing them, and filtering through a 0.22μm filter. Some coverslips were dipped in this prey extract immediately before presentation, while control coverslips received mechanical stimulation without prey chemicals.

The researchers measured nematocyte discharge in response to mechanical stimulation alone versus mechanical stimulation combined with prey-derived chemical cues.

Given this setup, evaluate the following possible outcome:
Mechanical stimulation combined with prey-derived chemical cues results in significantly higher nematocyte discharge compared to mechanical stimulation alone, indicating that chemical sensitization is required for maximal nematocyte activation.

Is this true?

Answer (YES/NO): YES